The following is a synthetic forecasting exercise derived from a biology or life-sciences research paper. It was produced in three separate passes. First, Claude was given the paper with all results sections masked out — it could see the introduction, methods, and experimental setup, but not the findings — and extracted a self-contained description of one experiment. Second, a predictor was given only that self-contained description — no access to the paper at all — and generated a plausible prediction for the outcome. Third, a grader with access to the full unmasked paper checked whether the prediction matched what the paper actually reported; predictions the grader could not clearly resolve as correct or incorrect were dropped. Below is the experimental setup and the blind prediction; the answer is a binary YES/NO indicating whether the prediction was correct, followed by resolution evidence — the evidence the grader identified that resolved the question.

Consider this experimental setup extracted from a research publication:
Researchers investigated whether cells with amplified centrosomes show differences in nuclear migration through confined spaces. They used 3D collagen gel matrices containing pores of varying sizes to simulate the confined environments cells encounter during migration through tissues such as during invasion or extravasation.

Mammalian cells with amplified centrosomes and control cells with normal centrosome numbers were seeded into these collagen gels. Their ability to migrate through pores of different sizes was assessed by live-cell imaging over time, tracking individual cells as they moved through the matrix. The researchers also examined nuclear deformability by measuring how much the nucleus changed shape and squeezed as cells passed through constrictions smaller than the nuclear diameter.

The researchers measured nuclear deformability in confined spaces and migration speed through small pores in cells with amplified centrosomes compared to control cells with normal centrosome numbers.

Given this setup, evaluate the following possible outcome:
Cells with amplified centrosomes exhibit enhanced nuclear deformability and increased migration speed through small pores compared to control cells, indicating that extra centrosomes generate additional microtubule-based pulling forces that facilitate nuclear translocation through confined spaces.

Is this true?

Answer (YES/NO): NO